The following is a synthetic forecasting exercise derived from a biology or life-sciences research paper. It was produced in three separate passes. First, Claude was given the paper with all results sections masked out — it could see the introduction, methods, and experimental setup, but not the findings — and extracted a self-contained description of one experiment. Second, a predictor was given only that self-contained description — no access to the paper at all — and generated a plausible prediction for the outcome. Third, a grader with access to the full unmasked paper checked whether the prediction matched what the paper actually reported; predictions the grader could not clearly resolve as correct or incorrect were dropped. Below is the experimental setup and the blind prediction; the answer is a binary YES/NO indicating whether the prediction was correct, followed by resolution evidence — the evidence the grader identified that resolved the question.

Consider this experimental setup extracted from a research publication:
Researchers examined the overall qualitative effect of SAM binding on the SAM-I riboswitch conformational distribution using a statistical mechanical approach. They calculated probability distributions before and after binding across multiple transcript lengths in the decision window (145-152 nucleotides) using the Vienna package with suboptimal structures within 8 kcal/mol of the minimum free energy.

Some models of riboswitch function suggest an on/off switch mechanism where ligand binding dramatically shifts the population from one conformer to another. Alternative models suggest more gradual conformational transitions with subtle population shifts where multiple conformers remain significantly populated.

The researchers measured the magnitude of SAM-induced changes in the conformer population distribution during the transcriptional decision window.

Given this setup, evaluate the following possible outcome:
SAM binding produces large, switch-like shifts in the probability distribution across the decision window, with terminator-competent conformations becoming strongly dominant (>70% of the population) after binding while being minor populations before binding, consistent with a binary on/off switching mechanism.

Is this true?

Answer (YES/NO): NO